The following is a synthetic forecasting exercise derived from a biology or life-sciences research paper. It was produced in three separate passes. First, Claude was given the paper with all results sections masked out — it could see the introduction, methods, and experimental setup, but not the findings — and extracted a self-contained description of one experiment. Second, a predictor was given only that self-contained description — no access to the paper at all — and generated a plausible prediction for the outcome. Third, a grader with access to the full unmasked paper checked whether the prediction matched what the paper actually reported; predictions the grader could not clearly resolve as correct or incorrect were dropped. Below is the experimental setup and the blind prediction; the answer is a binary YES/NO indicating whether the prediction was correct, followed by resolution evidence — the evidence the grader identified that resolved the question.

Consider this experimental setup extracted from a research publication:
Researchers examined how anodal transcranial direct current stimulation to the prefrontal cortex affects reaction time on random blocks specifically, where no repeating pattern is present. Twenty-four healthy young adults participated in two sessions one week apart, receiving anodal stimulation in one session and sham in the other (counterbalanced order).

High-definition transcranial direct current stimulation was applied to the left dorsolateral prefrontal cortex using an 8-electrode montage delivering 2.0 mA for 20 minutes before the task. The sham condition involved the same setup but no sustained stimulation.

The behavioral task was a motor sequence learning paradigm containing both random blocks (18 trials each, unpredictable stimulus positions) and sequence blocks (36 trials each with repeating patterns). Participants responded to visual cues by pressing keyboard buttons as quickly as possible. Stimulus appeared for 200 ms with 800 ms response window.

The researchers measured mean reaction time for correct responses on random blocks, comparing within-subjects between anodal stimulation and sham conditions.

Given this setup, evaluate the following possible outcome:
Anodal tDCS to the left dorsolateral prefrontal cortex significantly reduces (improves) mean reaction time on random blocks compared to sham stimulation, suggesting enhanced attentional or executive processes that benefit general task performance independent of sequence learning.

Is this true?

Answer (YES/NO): NO